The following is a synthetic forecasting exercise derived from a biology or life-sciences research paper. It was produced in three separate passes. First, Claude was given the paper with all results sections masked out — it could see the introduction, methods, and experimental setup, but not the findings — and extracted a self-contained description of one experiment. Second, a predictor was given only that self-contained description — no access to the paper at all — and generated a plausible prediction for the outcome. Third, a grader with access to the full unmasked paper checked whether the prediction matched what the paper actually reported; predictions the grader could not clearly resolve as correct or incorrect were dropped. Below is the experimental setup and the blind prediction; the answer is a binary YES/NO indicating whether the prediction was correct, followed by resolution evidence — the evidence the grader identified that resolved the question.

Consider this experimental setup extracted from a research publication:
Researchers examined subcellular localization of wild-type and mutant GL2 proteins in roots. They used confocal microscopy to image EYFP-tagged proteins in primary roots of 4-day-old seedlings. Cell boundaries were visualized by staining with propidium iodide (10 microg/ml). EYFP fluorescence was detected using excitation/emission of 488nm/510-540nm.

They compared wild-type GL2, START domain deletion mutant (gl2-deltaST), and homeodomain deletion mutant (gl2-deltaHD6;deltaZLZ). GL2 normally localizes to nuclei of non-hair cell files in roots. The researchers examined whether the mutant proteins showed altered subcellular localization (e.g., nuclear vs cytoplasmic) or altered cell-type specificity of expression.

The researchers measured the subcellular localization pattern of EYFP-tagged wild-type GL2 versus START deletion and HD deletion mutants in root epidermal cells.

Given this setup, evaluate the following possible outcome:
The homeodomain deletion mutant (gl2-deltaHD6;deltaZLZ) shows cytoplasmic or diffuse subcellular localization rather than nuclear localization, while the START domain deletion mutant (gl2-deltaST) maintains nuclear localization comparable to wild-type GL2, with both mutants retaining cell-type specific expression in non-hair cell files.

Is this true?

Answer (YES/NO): NO